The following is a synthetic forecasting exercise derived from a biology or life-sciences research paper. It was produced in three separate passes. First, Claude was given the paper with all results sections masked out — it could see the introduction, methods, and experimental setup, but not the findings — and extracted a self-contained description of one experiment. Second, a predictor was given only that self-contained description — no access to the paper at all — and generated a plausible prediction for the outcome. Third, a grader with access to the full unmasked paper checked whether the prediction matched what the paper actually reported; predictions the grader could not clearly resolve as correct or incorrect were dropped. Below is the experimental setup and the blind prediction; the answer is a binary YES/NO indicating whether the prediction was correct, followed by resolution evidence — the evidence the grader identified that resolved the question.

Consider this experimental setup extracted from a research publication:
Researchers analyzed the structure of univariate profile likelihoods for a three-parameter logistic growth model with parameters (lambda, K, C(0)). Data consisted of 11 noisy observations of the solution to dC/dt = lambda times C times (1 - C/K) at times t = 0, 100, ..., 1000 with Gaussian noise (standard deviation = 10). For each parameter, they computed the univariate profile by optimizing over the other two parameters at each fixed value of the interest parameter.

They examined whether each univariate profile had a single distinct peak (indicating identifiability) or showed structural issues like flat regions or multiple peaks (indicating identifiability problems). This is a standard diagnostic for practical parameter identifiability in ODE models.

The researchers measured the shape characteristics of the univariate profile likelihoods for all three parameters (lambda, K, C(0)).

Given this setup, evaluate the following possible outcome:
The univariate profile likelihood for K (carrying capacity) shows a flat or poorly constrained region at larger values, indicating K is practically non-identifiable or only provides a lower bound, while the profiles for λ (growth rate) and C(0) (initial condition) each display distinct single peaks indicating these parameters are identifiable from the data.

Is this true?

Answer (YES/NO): NO